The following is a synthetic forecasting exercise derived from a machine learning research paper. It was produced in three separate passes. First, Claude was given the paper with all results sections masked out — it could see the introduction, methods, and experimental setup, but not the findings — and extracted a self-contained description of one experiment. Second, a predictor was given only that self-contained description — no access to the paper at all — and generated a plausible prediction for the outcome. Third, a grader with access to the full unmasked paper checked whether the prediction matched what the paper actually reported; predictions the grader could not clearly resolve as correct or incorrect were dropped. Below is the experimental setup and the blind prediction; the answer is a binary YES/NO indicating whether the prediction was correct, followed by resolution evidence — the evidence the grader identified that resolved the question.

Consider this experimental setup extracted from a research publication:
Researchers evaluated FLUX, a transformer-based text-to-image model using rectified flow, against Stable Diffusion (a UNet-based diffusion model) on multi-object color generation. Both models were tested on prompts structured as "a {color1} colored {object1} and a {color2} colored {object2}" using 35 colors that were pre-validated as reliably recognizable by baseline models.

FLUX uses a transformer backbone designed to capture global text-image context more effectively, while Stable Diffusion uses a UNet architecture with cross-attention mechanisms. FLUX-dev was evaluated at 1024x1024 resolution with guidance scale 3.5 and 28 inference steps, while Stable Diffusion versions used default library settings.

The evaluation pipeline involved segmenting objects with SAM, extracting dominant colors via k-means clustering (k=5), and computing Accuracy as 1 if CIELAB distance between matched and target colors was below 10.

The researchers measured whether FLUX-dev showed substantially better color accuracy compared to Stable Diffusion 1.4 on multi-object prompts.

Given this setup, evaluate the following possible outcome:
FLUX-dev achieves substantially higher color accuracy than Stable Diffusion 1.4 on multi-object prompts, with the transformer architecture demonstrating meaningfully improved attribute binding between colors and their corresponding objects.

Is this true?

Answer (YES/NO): YES